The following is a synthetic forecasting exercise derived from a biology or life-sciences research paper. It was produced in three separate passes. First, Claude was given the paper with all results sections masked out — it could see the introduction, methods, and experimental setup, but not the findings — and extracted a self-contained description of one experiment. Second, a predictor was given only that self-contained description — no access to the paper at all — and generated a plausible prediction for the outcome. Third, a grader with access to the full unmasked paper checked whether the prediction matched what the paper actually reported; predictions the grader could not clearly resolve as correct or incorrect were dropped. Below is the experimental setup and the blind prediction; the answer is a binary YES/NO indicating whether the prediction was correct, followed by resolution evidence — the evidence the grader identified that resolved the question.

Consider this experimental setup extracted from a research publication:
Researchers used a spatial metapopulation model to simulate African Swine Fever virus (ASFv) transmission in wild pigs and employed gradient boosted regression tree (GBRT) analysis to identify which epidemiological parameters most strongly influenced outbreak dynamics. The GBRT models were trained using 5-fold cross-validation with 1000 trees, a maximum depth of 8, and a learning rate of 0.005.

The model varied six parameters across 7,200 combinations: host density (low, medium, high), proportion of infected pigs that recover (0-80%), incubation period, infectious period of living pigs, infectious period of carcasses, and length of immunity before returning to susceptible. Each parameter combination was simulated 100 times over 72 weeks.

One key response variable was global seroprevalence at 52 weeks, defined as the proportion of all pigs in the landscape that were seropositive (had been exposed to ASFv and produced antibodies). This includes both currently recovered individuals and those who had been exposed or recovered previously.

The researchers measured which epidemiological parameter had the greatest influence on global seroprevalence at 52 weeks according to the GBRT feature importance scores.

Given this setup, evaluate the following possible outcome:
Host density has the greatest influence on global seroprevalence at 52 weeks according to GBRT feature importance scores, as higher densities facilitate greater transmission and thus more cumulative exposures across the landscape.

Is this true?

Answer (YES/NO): NO